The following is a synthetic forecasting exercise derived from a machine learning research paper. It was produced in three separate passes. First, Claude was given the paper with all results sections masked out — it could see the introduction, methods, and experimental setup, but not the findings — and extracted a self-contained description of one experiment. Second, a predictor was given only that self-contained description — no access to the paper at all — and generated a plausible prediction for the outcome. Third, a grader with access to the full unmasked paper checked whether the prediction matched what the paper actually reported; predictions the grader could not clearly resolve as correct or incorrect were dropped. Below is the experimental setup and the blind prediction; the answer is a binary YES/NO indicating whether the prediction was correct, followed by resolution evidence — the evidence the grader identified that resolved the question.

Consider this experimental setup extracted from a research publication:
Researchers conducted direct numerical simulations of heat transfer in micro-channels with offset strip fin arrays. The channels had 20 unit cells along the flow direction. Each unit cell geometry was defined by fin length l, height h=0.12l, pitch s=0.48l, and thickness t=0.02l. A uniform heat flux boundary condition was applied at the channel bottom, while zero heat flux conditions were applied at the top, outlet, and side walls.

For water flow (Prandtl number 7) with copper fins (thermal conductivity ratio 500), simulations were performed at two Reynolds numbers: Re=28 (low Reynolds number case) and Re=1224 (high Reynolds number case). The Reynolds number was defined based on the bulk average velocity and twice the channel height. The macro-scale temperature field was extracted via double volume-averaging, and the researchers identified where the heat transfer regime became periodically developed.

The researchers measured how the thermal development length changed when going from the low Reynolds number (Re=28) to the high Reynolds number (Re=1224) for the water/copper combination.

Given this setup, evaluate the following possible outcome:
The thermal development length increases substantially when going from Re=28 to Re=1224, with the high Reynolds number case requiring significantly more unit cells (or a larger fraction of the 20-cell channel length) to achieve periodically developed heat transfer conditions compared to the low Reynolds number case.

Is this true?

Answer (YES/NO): YES